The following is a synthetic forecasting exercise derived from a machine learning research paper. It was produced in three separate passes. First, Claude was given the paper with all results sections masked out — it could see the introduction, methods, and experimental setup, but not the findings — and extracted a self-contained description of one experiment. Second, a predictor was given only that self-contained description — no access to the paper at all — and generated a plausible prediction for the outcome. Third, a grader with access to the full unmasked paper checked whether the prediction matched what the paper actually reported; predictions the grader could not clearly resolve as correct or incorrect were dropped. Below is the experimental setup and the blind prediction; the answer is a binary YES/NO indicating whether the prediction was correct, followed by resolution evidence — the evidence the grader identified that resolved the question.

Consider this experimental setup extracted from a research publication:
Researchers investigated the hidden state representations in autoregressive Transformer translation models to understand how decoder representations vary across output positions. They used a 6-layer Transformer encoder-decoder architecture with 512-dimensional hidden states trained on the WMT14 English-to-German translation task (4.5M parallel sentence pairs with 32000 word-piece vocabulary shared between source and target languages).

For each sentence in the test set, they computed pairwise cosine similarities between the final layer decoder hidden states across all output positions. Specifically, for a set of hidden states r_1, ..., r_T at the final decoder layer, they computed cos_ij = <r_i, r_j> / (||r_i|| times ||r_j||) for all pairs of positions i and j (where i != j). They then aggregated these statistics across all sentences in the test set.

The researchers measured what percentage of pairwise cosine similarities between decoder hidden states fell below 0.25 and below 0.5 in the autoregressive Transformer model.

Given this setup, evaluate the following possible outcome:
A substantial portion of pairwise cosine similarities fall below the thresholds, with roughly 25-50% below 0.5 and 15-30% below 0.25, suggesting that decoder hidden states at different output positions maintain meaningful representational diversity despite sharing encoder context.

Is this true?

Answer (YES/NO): NO